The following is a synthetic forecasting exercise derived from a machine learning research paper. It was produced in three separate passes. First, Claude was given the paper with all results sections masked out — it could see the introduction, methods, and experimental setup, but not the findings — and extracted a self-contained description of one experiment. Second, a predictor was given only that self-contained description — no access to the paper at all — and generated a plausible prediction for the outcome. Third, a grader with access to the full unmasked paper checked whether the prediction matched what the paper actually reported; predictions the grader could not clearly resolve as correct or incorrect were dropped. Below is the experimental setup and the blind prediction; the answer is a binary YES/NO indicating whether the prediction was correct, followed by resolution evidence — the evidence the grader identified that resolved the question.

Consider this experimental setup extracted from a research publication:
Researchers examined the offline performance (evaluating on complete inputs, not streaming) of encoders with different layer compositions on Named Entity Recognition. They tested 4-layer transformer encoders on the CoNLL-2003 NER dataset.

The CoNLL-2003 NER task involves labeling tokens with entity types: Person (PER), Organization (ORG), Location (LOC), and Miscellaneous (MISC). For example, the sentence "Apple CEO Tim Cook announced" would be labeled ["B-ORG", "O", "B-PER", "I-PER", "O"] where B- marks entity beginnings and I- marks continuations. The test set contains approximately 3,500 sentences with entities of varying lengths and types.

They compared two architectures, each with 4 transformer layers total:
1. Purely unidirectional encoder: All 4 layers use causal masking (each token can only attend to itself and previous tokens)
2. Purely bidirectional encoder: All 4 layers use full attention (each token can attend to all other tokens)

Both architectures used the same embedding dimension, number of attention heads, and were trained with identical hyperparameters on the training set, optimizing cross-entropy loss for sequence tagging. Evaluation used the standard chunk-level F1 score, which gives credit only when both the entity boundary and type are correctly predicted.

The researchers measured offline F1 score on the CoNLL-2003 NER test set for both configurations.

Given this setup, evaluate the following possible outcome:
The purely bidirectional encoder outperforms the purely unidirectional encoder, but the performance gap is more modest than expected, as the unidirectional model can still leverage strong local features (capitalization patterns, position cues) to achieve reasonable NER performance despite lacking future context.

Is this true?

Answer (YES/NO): NO